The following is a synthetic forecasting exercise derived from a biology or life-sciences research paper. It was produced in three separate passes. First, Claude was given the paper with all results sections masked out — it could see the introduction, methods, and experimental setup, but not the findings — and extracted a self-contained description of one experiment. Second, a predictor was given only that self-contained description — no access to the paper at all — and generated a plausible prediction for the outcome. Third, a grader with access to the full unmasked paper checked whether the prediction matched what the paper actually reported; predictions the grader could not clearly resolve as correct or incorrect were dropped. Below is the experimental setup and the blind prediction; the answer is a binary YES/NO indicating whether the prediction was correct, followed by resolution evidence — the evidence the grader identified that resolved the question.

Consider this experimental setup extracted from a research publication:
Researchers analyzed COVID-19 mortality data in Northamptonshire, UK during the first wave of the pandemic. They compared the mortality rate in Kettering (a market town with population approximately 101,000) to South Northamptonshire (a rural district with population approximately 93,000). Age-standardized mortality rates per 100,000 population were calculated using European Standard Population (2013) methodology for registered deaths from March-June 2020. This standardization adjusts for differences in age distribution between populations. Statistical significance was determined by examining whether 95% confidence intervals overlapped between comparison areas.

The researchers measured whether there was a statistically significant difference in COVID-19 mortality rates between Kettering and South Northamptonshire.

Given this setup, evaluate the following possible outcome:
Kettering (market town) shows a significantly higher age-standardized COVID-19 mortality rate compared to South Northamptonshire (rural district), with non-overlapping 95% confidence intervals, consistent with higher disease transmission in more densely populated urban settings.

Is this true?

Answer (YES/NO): YES